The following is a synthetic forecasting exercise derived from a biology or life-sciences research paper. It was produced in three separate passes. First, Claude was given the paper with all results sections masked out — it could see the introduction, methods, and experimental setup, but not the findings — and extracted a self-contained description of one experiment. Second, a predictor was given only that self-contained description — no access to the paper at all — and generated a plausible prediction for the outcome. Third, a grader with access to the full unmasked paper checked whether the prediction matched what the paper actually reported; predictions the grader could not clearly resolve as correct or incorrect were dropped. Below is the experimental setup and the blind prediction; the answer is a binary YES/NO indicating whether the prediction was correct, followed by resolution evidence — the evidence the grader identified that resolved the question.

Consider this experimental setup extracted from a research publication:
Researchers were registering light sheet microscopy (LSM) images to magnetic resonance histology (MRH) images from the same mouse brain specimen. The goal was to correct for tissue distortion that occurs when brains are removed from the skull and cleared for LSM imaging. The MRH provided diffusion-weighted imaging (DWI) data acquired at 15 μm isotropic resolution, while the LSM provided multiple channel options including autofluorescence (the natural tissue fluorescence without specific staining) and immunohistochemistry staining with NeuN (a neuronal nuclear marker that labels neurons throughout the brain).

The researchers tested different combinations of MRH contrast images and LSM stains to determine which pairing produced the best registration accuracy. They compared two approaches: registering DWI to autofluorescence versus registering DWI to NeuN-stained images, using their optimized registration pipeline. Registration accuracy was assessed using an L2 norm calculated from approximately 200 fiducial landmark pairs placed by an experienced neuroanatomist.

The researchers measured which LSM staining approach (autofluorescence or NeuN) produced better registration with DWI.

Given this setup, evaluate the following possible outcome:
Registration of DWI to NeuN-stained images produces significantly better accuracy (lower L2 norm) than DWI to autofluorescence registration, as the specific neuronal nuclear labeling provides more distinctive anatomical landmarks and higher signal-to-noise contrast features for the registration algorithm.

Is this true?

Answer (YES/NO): NO